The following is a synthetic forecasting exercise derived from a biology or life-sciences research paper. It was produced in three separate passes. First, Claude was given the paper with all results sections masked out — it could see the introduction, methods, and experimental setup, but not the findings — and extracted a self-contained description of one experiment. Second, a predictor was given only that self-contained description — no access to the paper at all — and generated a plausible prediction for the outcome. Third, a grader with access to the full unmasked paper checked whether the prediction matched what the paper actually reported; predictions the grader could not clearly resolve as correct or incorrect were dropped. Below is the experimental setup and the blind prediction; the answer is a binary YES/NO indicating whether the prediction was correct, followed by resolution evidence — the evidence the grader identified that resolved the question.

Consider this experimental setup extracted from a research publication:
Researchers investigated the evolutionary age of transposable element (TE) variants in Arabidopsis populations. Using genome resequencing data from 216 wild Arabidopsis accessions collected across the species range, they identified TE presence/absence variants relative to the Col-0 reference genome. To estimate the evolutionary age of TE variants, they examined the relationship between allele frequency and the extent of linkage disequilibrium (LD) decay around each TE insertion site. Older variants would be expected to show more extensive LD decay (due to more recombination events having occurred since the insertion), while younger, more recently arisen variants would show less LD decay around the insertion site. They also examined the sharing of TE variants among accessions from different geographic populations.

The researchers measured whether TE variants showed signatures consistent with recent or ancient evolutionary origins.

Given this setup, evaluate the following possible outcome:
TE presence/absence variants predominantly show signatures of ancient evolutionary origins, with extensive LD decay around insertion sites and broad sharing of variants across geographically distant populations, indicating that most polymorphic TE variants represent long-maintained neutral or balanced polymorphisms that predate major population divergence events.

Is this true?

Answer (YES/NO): NO